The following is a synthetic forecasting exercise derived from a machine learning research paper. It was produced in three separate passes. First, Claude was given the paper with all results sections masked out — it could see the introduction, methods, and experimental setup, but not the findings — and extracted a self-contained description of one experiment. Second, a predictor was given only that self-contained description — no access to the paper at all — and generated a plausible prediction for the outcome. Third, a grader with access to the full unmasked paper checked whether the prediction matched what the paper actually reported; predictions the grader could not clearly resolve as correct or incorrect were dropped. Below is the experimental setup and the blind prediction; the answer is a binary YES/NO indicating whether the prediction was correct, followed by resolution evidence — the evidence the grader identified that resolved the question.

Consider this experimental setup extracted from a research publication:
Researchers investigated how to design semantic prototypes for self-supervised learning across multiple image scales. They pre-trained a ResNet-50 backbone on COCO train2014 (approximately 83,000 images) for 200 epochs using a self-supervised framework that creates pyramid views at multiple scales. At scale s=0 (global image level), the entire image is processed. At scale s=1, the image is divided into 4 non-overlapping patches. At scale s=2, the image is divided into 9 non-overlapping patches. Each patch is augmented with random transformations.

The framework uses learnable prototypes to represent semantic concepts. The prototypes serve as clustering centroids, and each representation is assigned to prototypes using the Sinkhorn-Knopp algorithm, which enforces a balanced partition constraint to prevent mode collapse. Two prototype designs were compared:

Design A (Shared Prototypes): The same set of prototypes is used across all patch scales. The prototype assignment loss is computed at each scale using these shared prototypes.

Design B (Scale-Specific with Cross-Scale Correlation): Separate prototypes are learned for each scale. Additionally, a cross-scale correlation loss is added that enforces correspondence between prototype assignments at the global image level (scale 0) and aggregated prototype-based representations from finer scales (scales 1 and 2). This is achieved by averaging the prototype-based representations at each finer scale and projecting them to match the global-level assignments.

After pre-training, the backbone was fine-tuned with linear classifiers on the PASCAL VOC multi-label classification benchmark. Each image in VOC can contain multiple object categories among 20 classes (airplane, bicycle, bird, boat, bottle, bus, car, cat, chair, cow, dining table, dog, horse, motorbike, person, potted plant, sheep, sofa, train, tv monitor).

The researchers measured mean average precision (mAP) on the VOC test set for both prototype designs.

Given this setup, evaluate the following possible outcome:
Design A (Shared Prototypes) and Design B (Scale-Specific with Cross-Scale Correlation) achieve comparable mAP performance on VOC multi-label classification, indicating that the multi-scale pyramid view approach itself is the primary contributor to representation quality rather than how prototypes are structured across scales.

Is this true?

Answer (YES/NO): NO